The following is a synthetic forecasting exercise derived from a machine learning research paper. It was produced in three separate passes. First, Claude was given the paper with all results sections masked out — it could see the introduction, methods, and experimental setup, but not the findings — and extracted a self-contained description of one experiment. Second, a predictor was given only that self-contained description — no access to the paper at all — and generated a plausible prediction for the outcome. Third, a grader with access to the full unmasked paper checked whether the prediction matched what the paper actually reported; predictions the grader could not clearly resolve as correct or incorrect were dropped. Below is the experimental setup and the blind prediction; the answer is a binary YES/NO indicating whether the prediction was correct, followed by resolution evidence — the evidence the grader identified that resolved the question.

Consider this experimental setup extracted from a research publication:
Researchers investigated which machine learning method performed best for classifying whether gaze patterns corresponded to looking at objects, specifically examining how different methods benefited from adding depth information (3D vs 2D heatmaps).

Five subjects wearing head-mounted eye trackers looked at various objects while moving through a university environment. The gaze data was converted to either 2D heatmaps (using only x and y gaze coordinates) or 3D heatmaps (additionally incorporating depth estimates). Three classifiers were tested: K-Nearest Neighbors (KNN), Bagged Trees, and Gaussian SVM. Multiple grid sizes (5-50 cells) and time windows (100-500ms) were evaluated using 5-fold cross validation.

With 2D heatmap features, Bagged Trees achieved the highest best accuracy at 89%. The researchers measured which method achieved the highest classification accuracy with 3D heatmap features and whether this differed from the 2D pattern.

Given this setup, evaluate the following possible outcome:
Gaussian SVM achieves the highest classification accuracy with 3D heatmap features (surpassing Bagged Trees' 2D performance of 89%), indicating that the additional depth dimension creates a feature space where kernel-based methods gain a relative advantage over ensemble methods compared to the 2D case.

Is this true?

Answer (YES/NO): NO